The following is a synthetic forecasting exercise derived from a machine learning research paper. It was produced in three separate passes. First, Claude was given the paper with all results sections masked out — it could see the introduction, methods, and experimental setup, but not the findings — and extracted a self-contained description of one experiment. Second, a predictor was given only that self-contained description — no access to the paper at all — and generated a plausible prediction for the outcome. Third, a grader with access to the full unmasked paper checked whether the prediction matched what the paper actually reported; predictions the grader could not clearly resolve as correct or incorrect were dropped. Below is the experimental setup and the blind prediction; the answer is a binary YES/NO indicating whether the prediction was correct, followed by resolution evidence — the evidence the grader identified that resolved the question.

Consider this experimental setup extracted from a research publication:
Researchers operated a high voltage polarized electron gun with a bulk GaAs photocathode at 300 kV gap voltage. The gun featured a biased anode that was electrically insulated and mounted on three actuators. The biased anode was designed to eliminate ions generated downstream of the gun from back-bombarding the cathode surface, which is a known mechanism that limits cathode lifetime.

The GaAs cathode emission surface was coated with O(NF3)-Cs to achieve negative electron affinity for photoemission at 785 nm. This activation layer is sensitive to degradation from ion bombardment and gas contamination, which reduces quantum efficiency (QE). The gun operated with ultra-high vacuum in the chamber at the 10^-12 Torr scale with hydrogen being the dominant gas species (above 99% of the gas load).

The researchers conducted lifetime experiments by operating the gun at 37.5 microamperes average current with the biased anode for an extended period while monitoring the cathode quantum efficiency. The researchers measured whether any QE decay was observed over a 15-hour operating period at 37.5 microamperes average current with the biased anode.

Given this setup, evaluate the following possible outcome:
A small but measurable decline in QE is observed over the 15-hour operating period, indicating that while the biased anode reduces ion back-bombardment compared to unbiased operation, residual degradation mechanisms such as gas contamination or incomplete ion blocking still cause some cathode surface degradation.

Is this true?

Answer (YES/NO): NO